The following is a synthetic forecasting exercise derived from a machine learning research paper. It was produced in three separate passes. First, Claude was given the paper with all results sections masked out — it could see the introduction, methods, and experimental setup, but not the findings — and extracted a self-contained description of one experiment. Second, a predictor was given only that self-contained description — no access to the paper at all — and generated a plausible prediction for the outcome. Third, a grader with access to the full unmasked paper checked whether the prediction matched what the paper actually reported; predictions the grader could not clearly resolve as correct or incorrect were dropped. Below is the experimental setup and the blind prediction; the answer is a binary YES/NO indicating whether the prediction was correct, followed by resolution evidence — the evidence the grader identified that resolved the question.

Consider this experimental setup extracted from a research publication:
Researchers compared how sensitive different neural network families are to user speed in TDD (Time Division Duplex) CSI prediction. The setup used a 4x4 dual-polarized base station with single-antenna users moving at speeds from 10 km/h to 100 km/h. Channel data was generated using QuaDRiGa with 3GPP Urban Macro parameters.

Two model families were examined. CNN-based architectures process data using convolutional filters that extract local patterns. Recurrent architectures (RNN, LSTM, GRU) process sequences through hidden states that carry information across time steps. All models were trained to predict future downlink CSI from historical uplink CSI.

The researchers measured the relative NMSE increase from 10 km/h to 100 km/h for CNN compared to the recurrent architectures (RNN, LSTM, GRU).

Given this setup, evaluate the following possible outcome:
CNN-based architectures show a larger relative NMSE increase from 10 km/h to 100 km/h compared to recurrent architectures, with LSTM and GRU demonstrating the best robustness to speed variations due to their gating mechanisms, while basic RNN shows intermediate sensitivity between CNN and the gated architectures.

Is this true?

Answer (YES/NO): NO